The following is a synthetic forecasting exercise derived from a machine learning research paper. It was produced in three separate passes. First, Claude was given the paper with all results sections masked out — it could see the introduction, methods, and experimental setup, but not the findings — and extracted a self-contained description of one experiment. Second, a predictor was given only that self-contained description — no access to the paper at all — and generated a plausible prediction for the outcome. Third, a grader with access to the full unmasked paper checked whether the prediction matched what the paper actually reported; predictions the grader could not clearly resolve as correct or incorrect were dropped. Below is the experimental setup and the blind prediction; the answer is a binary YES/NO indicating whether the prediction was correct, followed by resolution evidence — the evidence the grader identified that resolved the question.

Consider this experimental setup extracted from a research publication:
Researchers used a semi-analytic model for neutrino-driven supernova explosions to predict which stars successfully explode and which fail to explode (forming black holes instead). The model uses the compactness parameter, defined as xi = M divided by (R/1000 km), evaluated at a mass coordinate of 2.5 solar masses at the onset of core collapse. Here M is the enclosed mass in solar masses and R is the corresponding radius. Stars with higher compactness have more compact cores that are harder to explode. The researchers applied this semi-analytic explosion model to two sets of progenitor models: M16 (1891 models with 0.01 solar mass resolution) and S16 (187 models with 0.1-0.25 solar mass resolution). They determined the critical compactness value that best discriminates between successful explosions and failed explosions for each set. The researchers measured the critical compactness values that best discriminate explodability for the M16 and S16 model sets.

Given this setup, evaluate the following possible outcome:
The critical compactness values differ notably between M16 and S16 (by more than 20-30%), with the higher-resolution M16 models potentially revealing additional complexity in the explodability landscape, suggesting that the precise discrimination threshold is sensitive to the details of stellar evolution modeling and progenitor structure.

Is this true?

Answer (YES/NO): NO